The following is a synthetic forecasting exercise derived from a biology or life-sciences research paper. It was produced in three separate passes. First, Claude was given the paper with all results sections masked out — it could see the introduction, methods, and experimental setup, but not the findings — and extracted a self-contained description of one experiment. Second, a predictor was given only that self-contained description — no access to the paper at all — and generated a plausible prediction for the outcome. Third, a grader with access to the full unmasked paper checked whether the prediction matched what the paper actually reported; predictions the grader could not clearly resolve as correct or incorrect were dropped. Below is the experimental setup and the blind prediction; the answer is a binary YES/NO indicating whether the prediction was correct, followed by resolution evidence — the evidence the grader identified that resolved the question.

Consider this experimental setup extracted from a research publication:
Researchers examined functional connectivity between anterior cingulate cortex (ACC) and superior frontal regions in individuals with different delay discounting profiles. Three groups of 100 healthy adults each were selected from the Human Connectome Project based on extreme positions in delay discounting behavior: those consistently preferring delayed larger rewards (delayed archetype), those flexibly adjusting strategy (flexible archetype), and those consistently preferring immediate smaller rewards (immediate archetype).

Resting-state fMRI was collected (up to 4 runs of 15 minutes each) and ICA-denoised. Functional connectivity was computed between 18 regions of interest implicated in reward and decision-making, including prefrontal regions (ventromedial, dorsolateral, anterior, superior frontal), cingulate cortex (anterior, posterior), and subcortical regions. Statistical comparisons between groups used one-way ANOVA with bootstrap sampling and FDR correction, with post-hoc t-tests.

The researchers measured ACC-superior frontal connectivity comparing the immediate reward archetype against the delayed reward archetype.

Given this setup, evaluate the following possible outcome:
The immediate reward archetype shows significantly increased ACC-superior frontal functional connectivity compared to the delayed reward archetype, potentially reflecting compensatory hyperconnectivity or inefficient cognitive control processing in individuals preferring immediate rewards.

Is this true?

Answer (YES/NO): YES